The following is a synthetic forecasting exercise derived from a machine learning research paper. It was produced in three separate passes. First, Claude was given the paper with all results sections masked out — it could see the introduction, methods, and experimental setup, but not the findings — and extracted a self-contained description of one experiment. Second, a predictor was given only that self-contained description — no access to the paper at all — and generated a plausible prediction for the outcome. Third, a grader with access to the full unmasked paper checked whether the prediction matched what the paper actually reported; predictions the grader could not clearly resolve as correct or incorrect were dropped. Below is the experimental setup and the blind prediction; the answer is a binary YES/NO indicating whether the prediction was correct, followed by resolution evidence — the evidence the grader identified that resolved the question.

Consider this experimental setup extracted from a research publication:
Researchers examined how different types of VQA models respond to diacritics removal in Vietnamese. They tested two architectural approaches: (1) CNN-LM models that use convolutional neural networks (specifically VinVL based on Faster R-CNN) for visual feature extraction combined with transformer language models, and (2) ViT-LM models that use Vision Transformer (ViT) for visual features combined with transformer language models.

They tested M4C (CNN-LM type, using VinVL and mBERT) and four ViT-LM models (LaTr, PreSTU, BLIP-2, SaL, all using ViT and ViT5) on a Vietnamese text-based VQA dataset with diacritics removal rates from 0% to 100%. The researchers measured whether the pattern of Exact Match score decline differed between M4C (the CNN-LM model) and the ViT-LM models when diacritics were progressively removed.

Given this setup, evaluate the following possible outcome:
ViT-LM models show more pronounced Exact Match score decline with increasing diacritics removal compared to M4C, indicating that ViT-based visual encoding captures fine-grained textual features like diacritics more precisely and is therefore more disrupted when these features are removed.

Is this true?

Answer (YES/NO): NO